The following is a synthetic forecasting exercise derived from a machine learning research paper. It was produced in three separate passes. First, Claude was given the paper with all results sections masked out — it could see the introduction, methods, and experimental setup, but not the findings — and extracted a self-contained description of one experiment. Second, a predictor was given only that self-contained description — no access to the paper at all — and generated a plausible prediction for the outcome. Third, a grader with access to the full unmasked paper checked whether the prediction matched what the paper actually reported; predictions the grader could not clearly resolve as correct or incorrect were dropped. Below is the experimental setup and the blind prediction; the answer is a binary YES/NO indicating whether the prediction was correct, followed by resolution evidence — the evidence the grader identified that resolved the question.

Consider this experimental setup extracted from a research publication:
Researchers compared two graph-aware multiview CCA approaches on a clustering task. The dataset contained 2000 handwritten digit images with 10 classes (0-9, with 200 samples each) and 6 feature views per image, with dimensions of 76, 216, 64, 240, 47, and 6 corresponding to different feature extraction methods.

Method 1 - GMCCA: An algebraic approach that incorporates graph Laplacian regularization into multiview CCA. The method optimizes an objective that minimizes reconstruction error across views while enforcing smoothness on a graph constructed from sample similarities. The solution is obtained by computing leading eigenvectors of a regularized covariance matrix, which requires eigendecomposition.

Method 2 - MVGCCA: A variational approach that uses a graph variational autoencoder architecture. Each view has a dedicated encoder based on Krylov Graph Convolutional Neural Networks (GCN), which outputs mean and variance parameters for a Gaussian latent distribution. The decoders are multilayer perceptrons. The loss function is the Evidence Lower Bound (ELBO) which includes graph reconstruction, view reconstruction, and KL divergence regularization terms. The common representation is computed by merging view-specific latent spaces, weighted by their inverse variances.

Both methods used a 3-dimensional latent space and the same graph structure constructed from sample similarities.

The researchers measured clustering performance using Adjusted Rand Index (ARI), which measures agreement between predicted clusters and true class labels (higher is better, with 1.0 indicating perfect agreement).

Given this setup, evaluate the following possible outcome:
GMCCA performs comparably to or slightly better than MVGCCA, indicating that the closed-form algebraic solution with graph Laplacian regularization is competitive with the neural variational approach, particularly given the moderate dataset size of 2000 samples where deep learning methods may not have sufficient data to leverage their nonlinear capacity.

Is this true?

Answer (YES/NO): YES